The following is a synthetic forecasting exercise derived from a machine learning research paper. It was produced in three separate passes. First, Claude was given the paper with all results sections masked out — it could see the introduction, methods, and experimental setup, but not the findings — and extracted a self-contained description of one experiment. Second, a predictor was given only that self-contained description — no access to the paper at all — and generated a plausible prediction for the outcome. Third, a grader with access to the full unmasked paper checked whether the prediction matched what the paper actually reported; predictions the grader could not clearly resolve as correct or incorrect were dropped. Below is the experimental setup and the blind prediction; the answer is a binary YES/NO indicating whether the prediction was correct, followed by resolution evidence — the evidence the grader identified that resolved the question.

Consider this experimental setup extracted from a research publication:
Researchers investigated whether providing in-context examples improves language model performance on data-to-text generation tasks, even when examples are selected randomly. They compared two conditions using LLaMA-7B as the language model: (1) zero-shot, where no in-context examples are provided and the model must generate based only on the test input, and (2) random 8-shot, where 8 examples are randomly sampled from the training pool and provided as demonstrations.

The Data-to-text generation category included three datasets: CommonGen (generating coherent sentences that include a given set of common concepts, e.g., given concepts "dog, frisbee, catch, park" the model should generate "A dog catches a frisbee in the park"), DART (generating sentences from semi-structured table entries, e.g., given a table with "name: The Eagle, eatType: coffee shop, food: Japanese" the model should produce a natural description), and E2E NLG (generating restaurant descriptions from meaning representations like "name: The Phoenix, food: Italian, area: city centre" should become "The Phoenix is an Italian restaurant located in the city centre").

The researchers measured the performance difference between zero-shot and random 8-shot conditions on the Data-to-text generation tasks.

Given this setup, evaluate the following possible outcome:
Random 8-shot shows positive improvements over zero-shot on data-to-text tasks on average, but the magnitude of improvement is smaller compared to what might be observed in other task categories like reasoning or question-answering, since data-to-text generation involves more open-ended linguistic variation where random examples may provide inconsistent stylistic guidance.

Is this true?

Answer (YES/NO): NO